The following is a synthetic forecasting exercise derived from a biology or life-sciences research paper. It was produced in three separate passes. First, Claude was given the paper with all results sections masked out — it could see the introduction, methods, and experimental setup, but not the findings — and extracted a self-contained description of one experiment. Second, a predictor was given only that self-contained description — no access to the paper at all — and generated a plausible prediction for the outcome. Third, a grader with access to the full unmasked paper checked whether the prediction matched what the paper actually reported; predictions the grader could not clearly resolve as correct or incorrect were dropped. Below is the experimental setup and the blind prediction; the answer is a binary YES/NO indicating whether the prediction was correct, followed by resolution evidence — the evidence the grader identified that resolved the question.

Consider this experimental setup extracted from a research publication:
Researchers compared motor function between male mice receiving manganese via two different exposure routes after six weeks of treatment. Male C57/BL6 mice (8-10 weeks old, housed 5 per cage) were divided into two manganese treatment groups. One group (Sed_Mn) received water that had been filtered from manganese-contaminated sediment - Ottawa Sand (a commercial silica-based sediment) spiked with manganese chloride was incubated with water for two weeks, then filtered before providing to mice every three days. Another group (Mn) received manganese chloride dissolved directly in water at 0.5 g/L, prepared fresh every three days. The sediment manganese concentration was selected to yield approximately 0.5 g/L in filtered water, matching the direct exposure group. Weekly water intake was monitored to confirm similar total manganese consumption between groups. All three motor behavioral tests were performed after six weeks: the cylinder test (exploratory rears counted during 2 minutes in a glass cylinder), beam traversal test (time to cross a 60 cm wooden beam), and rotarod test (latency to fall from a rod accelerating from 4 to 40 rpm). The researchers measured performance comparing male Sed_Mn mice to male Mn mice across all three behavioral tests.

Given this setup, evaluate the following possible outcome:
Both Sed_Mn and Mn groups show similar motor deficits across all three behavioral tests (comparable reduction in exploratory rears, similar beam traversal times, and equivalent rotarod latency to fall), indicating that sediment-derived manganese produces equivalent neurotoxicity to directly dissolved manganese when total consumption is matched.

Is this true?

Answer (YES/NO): NO